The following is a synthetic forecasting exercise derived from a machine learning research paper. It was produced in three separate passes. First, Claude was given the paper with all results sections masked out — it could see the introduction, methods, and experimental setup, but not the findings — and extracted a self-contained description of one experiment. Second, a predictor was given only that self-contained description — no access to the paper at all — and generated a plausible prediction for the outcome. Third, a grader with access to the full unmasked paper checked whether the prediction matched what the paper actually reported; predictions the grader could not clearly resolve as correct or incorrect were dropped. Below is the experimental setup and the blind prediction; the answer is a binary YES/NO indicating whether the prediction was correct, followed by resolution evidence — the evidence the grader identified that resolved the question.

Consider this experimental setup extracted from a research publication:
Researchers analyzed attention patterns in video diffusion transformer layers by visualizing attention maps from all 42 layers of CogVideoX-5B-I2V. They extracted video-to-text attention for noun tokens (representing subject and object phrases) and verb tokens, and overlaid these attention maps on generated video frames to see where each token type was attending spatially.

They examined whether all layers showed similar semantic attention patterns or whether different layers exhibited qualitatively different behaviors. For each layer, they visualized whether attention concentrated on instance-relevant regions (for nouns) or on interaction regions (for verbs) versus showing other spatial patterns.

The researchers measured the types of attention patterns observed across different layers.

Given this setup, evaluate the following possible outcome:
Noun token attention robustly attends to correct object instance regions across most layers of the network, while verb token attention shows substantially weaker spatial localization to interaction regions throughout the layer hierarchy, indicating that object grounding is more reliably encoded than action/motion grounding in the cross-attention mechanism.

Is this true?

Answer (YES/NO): NO